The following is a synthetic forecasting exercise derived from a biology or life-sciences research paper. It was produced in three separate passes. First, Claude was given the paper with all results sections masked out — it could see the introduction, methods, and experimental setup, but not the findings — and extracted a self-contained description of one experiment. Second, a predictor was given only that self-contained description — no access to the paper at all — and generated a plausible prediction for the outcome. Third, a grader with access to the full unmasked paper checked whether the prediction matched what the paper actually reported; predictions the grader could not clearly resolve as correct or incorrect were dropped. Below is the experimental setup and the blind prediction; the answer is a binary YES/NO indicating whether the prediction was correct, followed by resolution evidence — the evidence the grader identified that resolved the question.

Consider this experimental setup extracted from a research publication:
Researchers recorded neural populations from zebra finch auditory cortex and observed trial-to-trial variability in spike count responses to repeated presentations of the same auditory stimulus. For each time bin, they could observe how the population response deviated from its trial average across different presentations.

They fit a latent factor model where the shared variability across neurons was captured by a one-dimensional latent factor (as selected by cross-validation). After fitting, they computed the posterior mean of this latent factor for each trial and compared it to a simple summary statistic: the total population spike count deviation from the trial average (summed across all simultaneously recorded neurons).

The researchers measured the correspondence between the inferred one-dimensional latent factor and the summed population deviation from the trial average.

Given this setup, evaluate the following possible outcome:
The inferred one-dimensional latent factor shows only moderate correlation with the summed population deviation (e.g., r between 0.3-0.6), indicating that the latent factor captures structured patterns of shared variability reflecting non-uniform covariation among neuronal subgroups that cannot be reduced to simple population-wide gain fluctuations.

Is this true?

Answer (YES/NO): NO